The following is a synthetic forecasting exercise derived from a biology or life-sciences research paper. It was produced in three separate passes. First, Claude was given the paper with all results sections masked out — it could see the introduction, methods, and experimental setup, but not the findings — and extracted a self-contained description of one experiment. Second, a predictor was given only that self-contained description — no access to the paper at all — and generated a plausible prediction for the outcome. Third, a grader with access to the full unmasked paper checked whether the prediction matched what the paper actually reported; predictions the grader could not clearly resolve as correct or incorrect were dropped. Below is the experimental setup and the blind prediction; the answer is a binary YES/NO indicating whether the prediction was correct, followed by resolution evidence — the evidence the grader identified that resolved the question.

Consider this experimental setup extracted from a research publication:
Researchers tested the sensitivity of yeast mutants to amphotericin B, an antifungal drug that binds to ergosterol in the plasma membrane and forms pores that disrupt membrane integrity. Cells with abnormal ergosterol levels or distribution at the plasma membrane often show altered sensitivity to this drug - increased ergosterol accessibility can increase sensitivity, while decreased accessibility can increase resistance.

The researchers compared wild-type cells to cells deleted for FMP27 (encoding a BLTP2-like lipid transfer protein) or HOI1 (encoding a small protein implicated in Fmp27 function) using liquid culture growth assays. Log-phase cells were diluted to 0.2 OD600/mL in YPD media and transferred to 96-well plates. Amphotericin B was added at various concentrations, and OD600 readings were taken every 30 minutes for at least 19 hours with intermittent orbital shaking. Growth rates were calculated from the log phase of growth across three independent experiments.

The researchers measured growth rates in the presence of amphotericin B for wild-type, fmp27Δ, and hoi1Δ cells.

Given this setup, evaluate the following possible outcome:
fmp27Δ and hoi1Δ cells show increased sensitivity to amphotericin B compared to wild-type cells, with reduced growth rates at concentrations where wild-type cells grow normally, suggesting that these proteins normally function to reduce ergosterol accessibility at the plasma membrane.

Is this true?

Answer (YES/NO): NO